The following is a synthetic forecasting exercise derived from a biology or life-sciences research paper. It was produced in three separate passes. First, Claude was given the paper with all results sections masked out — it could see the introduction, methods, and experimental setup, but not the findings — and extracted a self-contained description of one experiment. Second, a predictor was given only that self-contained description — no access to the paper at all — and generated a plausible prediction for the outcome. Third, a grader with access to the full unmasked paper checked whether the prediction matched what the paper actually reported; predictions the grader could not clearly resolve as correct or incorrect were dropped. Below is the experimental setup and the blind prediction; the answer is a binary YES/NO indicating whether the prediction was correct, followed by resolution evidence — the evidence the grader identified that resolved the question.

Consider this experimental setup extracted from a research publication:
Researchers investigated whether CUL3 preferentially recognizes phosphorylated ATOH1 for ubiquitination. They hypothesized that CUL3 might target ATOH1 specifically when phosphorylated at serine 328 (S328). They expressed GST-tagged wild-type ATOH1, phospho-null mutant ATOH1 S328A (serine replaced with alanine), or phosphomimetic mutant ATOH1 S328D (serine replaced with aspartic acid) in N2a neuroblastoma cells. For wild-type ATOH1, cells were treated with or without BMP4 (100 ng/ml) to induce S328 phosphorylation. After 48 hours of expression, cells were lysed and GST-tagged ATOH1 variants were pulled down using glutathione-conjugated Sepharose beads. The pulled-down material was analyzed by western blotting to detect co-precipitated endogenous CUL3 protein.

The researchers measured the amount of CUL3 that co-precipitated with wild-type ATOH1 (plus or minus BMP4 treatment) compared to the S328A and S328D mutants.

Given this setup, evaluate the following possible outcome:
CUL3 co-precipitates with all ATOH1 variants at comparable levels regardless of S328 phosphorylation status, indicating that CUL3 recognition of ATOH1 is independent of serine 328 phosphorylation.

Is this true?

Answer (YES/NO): NO